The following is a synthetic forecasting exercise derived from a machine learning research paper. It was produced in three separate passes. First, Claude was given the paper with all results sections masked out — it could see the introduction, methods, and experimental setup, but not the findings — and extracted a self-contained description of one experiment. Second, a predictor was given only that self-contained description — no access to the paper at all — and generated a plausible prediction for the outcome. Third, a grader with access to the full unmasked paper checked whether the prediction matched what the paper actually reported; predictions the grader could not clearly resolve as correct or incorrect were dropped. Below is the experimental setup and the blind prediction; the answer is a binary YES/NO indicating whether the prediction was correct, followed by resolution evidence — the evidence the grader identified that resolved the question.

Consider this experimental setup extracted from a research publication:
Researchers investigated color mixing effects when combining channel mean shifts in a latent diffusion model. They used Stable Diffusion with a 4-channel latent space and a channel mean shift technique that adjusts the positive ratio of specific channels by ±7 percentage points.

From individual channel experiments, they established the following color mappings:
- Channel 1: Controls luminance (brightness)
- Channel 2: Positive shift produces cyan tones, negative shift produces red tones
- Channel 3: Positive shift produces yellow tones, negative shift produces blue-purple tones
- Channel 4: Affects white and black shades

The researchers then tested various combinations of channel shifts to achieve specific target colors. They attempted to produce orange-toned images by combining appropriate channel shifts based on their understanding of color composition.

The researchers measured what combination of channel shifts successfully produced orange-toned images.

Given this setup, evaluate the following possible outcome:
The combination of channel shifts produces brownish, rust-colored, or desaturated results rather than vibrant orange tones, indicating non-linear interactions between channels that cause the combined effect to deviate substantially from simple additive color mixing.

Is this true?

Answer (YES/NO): NO